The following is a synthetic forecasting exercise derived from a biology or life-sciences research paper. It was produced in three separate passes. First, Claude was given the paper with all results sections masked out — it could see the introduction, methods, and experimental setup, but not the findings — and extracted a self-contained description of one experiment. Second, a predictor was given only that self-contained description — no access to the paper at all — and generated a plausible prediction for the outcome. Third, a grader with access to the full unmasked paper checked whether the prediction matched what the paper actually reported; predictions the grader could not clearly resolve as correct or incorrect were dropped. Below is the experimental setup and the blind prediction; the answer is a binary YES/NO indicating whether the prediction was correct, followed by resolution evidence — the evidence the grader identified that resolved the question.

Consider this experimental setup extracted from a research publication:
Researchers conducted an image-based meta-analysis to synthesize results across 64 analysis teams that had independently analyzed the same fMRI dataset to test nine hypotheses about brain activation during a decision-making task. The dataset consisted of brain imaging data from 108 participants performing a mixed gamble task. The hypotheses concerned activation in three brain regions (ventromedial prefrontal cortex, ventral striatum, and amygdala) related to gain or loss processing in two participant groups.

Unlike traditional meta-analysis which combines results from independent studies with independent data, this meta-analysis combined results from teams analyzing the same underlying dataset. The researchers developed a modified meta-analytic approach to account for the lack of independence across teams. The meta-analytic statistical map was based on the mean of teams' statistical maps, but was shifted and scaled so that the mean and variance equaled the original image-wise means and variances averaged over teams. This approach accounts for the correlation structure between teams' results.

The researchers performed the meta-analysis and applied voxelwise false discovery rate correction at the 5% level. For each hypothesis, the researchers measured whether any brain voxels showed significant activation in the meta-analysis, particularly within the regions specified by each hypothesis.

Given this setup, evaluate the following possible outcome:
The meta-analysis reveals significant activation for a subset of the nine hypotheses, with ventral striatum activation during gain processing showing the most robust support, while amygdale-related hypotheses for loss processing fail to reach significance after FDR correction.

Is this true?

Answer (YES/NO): NO